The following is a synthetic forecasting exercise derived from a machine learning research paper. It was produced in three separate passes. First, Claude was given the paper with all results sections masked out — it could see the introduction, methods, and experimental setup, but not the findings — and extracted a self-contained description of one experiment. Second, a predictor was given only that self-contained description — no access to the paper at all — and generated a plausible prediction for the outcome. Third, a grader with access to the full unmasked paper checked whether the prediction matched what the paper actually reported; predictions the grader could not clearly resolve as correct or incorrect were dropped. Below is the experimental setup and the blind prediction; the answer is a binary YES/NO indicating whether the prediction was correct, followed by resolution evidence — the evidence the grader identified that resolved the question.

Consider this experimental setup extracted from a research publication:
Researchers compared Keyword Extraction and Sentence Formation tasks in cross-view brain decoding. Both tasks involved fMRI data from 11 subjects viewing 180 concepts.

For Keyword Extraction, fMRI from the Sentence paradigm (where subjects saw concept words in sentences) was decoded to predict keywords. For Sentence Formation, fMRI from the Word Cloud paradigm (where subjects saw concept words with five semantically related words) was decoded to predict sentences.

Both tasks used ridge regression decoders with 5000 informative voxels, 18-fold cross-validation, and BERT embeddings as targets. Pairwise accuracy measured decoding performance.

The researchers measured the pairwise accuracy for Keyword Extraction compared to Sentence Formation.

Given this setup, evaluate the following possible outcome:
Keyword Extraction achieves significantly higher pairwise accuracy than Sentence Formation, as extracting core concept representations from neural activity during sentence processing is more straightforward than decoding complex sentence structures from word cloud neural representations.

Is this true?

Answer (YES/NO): YES